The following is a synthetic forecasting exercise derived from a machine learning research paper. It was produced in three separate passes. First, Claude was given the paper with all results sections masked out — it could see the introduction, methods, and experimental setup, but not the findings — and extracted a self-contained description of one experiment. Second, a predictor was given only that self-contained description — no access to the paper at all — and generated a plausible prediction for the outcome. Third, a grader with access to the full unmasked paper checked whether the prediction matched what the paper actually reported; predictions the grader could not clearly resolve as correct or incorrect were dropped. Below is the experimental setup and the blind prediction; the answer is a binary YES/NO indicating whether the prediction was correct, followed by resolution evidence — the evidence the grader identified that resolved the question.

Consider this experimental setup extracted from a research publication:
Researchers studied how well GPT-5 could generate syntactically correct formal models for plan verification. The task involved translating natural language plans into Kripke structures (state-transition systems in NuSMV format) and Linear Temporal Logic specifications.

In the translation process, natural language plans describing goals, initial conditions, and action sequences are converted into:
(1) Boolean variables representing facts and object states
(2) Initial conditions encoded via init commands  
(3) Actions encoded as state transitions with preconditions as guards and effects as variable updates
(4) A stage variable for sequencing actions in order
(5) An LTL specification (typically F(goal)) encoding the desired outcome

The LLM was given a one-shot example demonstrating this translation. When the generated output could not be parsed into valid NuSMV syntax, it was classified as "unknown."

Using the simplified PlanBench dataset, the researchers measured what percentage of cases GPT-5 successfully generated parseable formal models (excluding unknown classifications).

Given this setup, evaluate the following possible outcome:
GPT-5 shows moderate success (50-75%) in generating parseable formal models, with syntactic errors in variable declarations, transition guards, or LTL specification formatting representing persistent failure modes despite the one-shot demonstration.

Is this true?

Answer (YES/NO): NO